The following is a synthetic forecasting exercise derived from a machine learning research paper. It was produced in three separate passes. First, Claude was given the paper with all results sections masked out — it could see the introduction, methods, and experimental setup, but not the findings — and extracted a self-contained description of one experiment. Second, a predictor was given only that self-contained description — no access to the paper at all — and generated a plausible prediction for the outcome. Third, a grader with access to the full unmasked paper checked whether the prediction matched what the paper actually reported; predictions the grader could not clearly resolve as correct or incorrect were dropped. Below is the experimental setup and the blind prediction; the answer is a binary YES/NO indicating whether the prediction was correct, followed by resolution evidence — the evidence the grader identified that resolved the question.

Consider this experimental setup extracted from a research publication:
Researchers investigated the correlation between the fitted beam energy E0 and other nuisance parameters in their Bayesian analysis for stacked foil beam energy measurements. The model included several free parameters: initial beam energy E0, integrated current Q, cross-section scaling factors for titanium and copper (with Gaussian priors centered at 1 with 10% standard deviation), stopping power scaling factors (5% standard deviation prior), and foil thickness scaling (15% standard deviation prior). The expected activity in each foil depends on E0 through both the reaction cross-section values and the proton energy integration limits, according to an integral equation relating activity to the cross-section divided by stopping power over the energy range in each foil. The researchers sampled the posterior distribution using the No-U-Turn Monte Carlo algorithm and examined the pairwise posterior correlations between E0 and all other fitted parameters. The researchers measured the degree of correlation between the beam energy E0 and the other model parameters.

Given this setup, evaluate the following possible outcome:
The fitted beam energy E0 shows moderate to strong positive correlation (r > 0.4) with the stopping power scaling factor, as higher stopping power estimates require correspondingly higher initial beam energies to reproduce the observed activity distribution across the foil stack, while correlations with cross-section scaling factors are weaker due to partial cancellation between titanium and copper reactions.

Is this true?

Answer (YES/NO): NO